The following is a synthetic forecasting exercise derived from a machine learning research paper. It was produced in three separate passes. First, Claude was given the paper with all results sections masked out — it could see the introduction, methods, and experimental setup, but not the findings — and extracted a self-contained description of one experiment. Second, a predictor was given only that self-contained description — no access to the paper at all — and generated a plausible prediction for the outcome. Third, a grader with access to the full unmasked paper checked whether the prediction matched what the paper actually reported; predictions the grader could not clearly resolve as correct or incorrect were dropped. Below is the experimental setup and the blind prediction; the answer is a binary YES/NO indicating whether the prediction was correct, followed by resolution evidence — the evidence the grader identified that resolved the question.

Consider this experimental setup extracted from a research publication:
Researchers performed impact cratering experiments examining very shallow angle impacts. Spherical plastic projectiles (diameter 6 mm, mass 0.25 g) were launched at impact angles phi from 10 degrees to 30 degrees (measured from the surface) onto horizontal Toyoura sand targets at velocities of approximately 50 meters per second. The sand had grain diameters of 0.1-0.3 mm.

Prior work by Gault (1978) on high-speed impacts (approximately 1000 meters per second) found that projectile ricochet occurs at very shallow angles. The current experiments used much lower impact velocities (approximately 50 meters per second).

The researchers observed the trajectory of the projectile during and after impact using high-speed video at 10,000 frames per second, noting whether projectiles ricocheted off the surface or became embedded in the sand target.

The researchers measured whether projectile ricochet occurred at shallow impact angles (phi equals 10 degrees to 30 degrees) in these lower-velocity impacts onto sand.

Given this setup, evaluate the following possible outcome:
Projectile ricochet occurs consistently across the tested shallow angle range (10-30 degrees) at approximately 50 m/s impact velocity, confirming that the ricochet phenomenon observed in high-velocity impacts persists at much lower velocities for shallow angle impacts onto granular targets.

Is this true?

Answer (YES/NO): NO